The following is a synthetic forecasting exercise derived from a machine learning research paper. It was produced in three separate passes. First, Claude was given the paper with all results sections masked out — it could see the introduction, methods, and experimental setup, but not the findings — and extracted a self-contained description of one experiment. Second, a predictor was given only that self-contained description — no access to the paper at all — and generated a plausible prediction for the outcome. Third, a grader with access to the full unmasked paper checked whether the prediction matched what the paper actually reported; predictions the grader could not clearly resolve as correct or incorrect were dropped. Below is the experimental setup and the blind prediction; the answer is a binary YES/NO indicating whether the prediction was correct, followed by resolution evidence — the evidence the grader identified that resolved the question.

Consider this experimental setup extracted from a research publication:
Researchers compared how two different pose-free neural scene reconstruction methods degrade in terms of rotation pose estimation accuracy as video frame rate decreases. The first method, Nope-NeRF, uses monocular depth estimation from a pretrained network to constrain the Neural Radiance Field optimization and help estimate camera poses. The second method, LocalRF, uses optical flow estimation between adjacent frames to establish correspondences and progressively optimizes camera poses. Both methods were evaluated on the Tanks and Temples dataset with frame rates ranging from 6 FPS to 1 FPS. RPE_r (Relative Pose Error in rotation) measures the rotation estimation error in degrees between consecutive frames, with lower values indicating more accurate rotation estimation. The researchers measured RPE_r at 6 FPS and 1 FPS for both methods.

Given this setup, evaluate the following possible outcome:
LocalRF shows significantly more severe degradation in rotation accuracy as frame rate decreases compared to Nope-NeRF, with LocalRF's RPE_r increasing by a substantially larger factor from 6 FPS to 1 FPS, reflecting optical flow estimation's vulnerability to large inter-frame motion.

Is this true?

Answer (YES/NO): NO